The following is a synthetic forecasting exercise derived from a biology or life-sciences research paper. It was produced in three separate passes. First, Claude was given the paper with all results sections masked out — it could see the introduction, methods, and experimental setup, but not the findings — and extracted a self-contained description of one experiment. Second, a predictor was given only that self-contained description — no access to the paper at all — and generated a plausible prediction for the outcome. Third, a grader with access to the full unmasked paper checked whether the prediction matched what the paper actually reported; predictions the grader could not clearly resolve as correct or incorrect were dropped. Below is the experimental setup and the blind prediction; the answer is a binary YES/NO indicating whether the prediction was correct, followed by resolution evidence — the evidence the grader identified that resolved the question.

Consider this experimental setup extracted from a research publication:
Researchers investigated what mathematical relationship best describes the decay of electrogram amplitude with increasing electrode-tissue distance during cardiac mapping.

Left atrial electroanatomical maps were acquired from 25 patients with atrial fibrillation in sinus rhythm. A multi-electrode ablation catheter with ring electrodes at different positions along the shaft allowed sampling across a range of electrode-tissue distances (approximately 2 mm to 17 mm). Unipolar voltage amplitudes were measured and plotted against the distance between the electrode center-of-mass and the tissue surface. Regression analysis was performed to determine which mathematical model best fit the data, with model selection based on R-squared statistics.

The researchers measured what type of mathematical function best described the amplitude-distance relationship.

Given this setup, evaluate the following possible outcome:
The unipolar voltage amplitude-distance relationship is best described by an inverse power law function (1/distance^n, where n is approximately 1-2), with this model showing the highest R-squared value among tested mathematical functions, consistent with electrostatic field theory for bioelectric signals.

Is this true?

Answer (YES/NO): YES